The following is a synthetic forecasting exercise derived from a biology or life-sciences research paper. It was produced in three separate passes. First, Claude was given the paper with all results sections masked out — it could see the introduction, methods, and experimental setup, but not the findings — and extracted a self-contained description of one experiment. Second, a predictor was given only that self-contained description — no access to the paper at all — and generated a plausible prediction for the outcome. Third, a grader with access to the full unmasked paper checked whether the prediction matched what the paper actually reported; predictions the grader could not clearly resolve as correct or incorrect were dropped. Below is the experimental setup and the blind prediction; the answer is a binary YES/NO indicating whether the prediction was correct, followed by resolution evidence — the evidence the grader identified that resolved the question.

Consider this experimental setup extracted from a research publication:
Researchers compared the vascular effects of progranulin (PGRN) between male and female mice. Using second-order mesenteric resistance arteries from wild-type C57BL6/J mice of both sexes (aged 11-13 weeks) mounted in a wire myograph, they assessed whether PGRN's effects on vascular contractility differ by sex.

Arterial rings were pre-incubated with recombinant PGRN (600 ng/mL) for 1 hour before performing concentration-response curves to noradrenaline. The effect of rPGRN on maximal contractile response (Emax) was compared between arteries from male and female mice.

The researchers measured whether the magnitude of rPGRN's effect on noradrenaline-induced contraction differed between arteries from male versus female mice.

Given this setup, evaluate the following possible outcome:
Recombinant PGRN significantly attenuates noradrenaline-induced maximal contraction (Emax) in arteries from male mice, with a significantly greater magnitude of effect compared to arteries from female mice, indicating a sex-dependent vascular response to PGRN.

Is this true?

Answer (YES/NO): NO